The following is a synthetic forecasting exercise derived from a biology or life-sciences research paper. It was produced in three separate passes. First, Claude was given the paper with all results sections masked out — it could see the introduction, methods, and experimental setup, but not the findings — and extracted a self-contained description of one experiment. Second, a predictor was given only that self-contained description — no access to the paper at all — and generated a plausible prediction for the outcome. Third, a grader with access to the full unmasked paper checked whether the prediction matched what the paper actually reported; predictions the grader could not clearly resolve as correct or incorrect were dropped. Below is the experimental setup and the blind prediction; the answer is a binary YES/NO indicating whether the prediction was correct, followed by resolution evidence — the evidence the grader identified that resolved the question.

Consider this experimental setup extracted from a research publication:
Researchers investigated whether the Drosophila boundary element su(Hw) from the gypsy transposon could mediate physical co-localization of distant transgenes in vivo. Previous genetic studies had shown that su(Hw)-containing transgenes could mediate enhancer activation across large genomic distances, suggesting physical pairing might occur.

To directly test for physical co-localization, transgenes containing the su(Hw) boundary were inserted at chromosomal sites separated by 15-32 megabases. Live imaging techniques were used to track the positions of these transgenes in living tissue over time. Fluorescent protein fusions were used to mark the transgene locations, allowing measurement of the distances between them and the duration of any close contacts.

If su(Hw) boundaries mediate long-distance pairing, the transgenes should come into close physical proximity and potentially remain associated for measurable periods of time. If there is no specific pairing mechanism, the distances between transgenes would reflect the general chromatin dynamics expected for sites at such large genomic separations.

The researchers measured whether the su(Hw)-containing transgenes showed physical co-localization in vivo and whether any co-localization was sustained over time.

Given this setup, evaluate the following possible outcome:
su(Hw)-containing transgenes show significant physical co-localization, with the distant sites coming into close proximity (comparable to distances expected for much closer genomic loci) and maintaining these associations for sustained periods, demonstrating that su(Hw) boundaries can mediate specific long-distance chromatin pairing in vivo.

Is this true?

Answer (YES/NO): YES